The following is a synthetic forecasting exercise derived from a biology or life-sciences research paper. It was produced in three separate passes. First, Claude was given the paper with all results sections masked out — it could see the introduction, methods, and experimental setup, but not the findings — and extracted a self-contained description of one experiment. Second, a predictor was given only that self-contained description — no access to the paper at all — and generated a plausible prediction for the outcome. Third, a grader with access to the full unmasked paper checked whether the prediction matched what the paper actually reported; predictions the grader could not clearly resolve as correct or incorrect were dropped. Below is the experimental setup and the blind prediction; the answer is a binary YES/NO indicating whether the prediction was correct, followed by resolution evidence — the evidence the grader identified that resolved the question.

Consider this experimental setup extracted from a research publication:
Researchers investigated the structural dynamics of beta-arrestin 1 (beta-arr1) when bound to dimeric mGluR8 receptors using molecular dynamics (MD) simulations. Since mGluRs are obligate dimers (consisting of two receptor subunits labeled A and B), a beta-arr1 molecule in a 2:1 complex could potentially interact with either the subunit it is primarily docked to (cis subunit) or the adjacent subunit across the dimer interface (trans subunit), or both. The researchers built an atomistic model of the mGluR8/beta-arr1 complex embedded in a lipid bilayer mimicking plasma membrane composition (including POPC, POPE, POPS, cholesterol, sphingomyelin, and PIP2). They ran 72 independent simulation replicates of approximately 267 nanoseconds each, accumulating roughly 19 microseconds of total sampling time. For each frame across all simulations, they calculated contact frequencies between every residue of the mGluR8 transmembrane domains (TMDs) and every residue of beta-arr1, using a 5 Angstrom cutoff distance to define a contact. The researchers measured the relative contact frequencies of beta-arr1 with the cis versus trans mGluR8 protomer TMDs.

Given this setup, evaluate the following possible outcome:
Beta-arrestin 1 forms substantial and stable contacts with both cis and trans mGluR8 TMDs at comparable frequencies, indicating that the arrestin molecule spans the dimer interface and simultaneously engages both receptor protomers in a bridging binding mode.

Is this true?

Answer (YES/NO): NO